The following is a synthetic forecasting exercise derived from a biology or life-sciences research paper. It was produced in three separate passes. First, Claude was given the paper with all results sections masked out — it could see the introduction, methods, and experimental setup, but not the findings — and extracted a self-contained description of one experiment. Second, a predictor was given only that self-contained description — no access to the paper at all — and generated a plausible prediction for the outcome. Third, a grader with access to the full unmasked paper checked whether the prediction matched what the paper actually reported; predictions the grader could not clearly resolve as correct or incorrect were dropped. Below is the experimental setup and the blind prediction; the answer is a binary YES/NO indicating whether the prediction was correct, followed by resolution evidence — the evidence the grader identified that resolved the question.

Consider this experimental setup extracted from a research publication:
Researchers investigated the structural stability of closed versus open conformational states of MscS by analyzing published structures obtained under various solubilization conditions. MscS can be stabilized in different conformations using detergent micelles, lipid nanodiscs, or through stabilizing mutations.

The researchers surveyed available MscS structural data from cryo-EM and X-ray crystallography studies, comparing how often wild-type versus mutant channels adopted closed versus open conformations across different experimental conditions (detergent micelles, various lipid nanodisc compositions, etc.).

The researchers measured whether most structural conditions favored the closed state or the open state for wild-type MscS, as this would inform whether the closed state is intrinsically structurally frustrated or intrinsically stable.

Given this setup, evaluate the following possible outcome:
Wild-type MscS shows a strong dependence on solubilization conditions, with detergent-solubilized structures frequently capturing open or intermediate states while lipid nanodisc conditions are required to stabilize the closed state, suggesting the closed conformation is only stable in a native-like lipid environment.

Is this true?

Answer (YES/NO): NO